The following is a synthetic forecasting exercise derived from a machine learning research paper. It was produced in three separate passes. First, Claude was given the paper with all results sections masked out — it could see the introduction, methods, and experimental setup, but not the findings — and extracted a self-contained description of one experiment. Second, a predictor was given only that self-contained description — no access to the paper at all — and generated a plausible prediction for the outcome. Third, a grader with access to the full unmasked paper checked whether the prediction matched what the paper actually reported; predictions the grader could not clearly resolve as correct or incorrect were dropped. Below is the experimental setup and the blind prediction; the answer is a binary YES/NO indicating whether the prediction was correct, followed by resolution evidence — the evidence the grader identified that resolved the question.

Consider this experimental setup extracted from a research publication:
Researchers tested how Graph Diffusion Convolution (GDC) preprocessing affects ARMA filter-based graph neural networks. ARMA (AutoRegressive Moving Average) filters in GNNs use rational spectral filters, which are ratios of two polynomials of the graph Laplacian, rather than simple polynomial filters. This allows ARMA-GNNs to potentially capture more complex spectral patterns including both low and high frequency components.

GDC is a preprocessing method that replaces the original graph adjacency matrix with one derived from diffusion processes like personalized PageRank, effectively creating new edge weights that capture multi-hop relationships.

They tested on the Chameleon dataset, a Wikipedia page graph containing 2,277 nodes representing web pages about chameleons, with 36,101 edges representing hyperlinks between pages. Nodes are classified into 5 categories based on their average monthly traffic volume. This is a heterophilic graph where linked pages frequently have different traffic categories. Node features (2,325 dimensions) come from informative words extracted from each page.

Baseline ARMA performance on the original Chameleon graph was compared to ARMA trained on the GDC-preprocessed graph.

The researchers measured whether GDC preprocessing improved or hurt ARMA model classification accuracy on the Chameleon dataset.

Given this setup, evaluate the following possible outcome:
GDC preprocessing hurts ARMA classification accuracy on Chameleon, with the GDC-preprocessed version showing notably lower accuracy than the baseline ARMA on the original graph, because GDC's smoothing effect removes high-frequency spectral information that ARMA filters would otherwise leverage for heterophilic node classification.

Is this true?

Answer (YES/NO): YES